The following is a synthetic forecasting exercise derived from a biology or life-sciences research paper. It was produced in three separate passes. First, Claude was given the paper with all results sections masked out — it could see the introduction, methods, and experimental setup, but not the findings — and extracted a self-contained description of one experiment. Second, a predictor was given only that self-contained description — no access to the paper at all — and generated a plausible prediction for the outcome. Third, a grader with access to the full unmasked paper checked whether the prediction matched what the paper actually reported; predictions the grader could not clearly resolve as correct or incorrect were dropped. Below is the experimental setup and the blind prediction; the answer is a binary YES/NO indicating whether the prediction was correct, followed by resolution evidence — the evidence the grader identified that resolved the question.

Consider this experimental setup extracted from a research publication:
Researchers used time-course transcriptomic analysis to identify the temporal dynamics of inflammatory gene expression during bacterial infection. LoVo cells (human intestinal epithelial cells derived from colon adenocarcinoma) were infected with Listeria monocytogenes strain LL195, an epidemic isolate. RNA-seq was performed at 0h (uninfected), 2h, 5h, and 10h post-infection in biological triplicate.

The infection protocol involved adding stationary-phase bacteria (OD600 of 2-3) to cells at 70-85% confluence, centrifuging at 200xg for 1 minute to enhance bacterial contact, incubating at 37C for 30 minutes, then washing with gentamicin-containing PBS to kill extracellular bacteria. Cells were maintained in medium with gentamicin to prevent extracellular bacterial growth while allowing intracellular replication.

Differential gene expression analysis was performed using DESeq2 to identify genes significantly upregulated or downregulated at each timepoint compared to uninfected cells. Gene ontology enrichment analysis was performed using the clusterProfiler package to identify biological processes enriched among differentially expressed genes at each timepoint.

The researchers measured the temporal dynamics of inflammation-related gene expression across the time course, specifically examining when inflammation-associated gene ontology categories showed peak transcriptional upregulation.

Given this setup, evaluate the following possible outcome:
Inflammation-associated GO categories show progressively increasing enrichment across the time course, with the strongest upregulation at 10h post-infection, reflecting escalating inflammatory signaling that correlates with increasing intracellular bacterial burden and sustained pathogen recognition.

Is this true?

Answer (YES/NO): NO